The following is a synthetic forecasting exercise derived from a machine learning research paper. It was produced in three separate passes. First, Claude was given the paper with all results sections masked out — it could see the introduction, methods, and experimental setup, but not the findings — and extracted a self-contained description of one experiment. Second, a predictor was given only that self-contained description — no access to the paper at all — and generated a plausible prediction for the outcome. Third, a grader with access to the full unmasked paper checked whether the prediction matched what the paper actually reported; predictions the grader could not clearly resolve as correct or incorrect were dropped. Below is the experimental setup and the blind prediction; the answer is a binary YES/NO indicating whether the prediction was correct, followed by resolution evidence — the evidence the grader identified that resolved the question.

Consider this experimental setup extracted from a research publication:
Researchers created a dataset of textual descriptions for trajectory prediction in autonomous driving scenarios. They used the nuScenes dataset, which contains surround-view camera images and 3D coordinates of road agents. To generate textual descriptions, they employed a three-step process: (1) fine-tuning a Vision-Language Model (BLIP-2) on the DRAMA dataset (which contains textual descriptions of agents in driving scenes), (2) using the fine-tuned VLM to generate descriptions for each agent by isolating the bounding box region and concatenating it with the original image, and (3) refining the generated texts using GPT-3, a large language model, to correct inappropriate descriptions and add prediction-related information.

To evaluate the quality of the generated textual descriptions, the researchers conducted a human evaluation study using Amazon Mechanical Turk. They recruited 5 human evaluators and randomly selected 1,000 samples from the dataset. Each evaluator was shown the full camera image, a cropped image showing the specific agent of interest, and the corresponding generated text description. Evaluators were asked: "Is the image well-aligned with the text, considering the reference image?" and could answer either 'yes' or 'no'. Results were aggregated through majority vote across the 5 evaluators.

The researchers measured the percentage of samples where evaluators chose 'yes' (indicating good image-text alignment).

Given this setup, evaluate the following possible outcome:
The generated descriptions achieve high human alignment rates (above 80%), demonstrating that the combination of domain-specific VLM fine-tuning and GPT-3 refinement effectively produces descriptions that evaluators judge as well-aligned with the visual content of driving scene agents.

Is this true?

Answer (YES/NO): YES